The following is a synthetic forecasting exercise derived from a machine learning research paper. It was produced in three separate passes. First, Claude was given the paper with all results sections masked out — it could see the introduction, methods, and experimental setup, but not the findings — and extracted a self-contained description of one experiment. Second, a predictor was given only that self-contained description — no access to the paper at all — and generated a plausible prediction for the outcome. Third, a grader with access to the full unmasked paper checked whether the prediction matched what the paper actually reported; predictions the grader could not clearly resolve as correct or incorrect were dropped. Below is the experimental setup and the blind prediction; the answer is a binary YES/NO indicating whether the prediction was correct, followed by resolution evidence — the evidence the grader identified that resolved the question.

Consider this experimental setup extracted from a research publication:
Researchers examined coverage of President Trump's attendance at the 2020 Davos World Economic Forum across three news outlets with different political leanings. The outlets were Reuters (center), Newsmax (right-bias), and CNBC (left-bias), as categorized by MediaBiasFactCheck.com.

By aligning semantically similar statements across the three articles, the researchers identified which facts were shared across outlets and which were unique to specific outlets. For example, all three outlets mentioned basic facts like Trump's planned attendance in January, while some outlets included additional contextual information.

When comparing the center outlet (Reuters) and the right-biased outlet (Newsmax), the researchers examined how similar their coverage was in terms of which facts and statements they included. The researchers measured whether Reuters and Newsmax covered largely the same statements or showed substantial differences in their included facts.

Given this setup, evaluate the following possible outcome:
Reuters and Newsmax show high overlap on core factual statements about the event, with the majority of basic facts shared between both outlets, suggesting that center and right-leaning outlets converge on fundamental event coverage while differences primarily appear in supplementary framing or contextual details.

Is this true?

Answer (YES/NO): YES